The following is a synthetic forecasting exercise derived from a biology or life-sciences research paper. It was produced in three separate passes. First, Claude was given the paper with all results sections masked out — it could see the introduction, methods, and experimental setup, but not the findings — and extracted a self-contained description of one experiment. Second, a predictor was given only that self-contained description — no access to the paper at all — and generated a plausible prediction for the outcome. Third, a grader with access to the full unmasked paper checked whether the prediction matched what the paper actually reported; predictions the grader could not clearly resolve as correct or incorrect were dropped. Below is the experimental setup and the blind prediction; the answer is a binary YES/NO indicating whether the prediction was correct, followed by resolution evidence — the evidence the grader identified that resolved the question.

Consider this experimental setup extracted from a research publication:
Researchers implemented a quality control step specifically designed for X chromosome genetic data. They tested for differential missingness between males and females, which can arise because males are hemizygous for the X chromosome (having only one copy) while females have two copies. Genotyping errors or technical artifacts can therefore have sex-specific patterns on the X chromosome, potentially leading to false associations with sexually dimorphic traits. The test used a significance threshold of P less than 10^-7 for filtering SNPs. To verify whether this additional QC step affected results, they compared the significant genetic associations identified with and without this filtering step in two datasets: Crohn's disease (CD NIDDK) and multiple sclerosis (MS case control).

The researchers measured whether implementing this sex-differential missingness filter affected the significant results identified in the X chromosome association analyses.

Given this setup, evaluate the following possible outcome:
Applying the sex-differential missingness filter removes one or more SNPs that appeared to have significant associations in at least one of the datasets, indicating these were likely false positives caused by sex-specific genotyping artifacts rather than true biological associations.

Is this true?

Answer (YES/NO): NO